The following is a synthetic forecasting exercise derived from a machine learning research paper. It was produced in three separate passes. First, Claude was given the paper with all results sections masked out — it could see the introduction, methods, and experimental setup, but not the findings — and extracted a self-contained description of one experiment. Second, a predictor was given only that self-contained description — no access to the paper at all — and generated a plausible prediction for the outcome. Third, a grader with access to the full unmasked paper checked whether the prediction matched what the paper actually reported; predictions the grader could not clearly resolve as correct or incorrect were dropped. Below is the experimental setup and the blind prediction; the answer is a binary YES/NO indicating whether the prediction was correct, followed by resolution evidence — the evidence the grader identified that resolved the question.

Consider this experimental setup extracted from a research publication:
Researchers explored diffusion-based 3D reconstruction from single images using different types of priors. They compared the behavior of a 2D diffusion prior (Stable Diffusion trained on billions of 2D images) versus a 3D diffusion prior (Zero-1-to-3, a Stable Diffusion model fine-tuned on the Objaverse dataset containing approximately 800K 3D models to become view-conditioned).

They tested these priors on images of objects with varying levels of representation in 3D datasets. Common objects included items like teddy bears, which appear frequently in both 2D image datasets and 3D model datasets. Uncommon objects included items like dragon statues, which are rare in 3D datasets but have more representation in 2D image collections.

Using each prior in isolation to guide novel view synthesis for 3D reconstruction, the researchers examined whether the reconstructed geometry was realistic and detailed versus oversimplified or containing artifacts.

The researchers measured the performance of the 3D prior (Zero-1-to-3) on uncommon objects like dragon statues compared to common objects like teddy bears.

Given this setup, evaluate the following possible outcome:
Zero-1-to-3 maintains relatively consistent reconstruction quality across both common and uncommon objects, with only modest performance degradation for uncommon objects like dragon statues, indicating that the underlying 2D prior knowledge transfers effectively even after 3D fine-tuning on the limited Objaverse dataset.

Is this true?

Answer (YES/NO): NO